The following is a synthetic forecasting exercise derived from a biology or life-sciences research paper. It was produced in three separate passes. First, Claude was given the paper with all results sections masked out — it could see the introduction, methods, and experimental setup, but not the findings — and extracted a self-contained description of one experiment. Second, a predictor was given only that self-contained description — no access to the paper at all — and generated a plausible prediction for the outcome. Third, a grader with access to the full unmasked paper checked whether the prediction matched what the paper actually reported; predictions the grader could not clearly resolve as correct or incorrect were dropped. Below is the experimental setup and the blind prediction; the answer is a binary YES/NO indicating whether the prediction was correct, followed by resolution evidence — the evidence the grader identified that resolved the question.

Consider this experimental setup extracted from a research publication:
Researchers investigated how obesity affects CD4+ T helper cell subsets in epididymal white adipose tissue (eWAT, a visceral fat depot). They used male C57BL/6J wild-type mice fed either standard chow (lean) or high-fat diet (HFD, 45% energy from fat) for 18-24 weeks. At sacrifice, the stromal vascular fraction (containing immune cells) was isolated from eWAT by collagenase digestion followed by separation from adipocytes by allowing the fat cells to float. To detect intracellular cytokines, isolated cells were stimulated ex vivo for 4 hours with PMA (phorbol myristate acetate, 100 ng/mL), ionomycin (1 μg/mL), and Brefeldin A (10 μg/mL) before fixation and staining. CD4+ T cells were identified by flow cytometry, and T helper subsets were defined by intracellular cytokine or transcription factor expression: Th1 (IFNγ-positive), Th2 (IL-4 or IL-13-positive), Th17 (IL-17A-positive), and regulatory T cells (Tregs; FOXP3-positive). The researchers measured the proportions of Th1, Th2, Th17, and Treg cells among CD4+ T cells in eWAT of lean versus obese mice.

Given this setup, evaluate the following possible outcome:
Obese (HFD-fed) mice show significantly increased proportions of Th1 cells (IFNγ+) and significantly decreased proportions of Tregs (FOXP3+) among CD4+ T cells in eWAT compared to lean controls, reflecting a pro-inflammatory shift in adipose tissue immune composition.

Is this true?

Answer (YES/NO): YES